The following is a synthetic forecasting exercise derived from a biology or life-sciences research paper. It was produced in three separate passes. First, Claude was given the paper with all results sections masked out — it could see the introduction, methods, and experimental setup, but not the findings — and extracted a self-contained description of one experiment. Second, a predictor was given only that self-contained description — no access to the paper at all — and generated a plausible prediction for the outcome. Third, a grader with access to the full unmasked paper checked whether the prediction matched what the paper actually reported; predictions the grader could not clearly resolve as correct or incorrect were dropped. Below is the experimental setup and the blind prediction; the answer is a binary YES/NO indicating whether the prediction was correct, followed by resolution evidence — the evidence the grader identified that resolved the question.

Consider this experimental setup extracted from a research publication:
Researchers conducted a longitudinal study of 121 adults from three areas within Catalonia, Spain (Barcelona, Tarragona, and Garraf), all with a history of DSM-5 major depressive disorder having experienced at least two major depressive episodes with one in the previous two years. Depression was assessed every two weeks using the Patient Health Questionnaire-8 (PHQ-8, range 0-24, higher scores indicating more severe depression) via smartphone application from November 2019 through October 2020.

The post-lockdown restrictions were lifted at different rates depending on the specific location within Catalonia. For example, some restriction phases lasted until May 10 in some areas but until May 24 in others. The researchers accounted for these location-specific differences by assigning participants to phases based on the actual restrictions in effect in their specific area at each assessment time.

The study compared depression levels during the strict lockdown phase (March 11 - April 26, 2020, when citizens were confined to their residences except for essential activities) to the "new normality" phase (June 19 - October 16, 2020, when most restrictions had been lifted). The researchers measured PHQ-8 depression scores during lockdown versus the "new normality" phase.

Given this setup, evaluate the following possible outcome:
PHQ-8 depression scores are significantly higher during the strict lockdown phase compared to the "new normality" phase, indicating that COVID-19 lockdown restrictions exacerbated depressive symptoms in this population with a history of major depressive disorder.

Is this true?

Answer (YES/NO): YES